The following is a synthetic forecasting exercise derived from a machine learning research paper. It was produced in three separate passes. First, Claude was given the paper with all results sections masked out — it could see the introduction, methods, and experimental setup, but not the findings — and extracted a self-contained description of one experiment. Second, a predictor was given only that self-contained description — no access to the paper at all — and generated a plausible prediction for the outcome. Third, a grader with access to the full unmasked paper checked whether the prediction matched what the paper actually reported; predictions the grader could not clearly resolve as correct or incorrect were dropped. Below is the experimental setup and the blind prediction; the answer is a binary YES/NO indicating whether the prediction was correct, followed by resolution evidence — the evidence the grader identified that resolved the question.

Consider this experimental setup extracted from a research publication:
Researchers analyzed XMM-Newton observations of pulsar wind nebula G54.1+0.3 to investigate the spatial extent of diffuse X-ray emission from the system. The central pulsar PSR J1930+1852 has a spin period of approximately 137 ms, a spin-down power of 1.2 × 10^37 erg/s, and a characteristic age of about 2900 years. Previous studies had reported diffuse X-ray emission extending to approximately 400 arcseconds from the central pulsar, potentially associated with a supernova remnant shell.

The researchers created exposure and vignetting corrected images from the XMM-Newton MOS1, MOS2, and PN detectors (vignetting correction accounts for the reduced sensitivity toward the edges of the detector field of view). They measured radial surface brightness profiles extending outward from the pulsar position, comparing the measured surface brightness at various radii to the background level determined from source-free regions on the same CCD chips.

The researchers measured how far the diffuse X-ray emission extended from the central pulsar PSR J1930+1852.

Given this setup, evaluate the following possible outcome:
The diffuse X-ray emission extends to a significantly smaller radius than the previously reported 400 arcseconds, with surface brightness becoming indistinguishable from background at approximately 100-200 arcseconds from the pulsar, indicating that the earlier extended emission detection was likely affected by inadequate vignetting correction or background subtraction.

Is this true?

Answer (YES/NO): NO